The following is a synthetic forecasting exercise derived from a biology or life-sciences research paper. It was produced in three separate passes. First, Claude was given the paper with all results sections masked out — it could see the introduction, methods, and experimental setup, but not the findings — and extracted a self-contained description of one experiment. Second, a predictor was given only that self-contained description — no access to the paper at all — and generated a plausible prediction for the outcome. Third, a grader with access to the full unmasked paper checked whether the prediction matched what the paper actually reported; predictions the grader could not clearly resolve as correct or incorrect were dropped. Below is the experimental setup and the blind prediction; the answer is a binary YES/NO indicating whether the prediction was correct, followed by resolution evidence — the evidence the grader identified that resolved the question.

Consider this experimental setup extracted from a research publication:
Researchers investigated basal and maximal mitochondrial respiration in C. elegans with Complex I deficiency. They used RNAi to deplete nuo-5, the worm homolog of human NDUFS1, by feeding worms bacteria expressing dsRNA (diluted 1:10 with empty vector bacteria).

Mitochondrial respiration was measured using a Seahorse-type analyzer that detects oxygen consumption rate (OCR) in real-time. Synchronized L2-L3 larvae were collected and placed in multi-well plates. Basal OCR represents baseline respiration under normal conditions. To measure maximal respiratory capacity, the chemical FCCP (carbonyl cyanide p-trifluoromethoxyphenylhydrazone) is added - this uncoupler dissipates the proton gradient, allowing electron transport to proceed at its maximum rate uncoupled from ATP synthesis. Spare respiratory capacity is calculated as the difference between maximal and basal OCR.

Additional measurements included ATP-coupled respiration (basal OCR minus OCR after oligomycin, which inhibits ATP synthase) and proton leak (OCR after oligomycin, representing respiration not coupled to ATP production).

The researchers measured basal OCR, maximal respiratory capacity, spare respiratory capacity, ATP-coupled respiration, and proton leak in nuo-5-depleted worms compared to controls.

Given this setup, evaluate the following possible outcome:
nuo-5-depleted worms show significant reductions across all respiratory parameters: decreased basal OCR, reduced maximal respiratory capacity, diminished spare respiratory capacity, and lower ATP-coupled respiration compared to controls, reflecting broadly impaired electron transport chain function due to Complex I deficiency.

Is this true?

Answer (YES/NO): YES